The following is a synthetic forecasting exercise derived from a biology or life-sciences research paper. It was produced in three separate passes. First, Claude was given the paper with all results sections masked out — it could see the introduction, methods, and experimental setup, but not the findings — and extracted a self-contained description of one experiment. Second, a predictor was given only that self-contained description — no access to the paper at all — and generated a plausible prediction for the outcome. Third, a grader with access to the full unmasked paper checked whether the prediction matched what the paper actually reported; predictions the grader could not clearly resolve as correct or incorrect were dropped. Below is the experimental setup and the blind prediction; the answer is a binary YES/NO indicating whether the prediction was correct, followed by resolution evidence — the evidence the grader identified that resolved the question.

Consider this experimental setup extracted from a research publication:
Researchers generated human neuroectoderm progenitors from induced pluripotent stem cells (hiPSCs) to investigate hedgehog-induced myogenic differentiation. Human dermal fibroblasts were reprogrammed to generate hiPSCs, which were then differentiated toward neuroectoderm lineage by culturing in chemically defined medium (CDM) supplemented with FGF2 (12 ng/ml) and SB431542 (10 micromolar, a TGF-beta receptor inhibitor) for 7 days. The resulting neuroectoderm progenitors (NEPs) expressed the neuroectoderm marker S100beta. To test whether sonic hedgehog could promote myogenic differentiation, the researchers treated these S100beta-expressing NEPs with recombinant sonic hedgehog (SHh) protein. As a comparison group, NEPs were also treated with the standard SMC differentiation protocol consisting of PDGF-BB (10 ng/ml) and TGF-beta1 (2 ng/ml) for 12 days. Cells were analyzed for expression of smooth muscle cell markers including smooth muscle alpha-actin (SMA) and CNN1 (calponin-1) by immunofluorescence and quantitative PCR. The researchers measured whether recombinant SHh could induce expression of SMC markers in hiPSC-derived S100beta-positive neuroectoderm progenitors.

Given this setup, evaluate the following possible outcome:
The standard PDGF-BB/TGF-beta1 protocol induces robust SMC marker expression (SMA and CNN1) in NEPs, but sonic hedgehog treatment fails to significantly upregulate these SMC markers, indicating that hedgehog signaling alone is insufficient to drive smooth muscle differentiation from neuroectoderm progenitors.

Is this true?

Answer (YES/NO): NO